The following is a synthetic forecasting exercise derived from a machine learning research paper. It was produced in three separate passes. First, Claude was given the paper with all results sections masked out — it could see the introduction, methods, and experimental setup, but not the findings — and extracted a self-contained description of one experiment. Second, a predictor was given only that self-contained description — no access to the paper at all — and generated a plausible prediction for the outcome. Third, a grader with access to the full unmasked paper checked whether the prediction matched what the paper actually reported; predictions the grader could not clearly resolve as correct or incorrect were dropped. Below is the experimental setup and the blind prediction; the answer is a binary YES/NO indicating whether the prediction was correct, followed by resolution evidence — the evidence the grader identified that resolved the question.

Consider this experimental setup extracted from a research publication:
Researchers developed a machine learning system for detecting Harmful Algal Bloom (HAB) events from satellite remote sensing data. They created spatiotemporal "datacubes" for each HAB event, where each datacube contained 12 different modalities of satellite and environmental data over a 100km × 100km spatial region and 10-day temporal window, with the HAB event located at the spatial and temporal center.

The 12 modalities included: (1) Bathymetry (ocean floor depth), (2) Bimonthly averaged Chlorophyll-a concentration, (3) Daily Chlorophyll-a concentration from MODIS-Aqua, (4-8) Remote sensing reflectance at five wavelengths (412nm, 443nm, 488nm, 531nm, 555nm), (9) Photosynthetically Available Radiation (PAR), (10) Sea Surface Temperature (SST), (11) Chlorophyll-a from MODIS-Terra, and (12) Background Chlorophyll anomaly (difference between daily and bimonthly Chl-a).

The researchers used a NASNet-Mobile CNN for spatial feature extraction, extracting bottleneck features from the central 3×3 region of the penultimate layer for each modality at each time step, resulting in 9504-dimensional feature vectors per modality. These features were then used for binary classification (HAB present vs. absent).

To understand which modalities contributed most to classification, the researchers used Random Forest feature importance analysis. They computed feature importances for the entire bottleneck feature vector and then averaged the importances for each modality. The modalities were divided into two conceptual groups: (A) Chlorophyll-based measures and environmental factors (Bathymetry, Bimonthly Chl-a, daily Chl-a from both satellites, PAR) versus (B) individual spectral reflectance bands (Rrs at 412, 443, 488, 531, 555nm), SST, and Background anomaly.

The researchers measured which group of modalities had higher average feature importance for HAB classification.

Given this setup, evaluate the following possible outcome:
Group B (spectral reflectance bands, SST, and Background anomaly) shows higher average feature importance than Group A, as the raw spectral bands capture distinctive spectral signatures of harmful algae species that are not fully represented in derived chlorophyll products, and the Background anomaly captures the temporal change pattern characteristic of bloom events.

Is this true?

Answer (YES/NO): NO